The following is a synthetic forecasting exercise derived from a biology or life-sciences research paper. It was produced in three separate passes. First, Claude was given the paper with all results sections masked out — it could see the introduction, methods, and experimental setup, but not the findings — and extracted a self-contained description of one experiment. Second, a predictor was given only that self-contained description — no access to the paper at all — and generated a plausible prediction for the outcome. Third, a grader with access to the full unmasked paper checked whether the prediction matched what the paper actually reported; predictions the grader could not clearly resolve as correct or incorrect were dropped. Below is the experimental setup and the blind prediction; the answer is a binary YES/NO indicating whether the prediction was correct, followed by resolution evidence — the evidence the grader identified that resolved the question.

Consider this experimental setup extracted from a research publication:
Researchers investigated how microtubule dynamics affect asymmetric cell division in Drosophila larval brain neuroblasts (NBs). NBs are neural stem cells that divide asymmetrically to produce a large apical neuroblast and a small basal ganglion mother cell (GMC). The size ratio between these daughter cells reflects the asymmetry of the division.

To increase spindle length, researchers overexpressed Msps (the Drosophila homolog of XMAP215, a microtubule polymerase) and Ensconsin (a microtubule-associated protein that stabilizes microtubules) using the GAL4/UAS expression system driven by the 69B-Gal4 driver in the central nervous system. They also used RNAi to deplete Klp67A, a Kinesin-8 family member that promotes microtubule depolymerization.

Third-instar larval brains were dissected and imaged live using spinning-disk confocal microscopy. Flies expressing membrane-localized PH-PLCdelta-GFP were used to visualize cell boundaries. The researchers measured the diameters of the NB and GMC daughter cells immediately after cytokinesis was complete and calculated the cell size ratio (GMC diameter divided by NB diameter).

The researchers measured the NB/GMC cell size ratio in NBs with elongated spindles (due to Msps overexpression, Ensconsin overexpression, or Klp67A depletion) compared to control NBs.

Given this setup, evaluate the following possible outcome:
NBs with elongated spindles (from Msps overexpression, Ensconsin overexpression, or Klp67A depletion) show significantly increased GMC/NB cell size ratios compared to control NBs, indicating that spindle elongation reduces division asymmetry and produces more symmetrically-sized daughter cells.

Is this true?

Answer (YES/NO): NO